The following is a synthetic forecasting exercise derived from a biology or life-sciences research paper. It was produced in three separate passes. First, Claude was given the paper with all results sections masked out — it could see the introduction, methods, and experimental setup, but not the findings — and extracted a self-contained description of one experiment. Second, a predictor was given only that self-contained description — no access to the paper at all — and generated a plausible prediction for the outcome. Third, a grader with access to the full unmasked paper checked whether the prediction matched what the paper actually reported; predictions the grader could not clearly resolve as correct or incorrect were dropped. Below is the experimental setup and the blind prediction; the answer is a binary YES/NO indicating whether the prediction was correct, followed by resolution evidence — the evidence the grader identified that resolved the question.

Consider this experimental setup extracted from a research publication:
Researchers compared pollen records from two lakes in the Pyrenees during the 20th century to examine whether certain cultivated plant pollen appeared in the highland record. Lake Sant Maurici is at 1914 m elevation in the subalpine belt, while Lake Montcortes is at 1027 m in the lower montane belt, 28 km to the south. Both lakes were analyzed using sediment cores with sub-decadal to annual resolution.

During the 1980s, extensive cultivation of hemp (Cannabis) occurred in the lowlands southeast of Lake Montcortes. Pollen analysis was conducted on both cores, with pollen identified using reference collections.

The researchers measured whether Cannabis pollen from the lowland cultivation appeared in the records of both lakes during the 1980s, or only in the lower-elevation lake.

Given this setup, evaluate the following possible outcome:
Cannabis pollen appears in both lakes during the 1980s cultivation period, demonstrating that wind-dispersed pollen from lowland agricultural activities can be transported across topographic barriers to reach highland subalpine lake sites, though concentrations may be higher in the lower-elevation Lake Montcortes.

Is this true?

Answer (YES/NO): NO